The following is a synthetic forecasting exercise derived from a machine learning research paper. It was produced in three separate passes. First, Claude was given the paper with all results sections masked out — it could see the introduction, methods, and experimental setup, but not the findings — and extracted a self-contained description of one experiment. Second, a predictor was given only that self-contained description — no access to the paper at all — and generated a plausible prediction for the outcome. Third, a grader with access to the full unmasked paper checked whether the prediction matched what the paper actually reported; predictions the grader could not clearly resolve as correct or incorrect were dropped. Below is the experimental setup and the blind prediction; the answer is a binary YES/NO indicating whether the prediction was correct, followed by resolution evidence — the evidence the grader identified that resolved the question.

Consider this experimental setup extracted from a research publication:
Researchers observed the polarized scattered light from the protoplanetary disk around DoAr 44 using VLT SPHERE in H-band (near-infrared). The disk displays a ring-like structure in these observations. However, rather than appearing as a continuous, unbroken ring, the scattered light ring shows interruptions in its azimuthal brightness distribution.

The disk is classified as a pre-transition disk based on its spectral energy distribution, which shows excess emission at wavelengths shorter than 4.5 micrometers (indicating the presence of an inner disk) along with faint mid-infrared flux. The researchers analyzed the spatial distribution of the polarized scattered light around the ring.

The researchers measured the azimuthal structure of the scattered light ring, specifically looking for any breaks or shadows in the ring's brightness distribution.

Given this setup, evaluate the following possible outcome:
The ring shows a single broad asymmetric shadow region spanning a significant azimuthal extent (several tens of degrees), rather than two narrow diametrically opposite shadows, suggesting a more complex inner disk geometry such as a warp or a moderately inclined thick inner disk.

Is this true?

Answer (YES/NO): NO